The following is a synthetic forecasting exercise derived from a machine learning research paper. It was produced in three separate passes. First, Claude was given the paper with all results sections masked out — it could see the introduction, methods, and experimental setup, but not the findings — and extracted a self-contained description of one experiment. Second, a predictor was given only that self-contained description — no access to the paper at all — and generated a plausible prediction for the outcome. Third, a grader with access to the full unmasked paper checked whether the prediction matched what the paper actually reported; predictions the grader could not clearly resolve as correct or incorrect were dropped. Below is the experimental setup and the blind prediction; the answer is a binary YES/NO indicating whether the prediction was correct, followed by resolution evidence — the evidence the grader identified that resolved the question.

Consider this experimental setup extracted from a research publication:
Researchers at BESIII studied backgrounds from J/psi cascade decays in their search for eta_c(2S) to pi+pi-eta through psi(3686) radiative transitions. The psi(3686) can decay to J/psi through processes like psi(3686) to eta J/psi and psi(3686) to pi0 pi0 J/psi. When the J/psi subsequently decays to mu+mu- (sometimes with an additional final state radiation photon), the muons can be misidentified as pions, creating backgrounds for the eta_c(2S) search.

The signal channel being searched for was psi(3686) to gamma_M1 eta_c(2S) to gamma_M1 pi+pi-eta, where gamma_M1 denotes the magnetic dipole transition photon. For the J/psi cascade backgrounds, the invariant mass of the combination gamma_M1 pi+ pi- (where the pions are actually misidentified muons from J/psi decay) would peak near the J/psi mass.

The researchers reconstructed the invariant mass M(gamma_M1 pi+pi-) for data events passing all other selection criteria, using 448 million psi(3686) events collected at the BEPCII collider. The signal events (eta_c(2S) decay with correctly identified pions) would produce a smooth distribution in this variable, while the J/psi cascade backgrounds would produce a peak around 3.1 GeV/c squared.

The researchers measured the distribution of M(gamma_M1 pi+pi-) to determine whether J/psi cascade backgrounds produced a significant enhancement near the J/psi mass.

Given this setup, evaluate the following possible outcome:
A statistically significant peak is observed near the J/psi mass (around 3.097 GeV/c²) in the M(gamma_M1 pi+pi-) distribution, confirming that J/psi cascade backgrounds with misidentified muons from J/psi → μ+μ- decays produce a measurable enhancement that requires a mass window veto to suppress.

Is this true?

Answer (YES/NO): YES